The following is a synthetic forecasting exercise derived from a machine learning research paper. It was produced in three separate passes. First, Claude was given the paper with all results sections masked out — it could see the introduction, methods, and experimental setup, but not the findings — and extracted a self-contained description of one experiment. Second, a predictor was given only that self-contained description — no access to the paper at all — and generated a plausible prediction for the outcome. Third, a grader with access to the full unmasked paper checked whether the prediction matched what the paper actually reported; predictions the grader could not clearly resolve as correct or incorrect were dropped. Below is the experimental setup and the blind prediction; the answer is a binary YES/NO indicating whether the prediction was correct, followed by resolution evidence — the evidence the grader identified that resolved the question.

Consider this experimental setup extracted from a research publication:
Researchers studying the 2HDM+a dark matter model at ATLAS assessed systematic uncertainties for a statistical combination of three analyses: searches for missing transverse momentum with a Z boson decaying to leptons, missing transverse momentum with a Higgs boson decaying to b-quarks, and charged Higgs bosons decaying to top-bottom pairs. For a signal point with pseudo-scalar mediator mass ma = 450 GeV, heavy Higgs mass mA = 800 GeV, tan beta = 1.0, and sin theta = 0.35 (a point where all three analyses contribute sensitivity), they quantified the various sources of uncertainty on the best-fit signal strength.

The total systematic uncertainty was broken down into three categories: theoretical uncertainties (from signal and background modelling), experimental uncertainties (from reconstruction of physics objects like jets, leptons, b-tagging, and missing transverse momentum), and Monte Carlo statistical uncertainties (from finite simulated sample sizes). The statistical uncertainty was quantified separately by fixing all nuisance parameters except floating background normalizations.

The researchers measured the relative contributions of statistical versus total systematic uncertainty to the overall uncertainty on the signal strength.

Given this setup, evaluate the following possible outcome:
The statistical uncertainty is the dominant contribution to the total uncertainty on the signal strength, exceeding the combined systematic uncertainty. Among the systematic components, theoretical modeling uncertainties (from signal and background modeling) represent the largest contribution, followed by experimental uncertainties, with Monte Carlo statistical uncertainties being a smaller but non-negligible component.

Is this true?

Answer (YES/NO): NO